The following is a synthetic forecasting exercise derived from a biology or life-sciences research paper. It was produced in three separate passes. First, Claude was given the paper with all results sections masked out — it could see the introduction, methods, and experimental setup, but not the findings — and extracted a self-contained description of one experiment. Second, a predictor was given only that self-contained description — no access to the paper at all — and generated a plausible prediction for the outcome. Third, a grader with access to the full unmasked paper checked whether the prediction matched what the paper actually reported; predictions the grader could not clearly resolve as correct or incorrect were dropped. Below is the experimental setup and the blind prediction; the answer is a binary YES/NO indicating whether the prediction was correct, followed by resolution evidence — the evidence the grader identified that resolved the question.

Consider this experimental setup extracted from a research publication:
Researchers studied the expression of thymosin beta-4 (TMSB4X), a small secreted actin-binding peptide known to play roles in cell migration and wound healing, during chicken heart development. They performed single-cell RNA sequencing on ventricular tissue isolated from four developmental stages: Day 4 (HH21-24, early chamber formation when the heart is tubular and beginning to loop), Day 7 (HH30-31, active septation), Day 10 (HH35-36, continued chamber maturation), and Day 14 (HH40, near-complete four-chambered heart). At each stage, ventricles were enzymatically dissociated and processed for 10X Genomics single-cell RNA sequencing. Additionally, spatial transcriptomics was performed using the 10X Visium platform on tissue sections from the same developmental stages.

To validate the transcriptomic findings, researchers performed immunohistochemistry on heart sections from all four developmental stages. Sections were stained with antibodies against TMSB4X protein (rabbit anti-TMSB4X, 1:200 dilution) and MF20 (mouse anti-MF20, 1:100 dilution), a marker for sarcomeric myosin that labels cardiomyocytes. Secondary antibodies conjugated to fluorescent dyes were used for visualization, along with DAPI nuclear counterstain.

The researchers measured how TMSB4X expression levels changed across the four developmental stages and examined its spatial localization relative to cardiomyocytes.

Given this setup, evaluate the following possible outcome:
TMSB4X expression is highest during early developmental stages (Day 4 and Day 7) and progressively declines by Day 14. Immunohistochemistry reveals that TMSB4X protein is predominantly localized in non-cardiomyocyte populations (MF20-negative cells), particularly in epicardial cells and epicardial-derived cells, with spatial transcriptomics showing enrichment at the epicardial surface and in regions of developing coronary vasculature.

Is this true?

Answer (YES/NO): NO